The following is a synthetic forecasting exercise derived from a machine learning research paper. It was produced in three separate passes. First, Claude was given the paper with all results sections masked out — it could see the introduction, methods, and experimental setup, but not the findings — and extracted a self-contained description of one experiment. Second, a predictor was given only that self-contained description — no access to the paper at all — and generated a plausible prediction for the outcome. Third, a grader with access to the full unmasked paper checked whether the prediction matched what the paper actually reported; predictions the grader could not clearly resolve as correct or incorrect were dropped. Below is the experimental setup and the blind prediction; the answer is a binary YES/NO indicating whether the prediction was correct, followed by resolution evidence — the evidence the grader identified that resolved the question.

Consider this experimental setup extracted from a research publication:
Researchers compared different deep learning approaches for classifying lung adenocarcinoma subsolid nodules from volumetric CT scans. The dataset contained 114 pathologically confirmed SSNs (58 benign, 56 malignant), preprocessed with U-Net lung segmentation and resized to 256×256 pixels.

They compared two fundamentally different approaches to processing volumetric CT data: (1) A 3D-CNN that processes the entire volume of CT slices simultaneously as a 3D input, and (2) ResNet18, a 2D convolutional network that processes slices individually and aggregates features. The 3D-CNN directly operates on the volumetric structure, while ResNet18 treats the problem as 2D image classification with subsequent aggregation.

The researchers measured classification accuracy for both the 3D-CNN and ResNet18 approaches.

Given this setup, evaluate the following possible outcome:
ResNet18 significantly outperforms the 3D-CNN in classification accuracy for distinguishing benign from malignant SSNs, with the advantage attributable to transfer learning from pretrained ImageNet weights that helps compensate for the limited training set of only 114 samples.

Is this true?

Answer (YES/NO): NO